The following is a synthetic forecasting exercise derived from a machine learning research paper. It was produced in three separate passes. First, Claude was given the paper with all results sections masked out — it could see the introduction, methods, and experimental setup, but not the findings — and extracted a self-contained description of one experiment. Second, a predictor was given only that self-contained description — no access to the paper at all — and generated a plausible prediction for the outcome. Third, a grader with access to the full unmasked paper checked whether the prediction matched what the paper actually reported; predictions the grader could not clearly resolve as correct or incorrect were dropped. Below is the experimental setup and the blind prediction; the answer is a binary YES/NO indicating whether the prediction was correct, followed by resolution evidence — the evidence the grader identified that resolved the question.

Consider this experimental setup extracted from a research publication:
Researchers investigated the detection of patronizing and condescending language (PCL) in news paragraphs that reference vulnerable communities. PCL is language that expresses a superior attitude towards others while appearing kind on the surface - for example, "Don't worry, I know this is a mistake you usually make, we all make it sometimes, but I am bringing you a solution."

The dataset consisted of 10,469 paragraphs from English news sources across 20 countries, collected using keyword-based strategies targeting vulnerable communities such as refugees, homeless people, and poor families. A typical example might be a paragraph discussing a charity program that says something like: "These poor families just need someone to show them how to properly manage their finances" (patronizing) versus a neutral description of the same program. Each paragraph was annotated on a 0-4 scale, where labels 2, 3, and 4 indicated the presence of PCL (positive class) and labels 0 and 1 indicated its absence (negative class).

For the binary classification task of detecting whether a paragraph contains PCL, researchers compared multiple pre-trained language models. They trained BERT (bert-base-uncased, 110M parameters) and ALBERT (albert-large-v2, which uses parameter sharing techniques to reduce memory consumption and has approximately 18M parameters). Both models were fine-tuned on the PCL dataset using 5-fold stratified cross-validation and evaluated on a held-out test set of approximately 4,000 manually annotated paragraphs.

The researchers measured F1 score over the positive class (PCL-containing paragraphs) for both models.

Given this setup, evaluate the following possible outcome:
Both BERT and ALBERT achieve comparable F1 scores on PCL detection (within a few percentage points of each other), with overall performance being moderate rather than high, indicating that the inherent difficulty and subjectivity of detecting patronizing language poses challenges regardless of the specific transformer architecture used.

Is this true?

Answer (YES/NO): NO